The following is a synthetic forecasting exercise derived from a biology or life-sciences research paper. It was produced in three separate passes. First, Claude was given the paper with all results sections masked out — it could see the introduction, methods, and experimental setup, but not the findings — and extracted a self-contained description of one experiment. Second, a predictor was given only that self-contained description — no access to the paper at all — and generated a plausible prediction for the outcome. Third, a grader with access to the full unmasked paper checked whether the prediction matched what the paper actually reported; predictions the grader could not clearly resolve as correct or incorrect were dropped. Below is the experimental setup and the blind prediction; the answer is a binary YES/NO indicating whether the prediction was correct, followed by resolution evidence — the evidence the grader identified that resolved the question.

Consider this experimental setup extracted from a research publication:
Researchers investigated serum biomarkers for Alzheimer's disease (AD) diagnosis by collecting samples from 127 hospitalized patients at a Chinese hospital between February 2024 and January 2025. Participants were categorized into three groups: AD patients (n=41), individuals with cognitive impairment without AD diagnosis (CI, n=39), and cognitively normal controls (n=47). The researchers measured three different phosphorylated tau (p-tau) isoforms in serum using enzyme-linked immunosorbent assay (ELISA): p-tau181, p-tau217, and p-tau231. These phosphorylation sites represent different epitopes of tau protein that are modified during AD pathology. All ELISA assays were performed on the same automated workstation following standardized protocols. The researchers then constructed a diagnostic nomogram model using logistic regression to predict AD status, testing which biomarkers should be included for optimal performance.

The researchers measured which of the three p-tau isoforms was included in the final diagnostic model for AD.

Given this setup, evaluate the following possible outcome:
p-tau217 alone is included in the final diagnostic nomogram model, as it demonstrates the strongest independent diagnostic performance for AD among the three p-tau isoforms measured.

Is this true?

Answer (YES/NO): NO